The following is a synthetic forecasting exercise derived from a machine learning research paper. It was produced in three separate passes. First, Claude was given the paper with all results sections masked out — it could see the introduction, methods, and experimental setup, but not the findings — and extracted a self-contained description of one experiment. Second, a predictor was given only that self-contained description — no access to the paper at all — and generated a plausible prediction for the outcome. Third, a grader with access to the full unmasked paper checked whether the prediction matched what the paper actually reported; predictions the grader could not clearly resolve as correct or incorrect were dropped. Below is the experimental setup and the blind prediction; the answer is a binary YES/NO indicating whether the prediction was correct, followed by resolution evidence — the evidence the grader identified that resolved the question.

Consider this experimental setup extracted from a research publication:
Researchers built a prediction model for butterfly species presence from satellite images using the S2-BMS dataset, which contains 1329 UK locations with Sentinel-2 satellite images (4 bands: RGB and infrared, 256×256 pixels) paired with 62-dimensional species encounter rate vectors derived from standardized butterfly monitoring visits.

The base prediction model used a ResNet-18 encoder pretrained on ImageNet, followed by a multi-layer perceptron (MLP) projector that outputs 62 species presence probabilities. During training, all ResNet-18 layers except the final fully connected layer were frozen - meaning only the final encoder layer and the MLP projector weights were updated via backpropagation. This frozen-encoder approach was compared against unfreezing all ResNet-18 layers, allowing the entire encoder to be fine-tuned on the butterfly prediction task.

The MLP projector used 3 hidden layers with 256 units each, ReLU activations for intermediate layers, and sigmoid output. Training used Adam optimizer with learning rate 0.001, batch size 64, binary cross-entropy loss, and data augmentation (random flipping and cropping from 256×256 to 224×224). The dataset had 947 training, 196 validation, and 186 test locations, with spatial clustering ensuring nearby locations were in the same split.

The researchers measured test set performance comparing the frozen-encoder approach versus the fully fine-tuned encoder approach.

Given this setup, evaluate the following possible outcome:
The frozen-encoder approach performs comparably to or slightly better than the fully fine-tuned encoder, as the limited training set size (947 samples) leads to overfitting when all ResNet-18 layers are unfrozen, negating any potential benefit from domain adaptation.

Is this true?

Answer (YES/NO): YES